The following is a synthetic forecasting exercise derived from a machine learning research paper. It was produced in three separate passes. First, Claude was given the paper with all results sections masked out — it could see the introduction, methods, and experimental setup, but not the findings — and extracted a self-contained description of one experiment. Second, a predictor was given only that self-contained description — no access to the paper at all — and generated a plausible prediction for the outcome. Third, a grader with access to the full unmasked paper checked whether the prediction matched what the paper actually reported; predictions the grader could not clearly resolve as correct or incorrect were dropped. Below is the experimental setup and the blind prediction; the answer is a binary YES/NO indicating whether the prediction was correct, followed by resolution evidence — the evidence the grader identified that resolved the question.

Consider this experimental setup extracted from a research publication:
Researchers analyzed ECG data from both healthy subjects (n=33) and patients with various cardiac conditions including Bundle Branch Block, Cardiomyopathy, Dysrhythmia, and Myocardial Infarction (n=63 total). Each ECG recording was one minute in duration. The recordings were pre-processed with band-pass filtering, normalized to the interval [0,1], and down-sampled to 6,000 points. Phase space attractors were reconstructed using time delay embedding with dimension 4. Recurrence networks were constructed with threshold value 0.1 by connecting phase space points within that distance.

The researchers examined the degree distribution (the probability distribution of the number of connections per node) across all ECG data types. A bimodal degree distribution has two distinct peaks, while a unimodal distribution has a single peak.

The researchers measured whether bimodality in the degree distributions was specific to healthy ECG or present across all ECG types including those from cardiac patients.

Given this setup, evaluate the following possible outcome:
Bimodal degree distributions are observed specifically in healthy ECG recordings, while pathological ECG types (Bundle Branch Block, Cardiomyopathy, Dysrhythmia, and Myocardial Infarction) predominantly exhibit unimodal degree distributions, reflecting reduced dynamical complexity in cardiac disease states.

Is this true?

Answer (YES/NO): NO